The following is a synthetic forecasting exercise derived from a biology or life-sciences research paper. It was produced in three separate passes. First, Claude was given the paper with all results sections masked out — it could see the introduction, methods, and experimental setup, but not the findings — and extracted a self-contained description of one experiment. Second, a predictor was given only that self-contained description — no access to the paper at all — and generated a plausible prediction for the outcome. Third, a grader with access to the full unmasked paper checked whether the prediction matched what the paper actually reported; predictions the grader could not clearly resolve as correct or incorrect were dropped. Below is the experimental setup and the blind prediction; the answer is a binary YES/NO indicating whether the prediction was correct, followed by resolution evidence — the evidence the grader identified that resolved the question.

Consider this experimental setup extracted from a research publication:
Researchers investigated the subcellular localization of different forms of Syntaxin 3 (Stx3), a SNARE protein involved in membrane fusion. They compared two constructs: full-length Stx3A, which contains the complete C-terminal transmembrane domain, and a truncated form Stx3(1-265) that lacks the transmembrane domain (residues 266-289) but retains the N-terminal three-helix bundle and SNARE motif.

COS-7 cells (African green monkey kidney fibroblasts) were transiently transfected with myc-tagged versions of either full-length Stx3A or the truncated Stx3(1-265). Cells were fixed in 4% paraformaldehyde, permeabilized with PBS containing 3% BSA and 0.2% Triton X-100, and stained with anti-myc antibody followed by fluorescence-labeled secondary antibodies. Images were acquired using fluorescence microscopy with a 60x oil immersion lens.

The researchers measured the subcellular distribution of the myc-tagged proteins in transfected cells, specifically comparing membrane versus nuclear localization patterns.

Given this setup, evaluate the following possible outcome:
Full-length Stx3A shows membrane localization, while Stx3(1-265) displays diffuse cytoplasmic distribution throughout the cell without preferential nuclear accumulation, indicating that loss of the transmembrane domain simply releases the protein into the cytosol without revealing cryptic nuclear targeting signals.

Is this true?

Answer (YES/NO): NO